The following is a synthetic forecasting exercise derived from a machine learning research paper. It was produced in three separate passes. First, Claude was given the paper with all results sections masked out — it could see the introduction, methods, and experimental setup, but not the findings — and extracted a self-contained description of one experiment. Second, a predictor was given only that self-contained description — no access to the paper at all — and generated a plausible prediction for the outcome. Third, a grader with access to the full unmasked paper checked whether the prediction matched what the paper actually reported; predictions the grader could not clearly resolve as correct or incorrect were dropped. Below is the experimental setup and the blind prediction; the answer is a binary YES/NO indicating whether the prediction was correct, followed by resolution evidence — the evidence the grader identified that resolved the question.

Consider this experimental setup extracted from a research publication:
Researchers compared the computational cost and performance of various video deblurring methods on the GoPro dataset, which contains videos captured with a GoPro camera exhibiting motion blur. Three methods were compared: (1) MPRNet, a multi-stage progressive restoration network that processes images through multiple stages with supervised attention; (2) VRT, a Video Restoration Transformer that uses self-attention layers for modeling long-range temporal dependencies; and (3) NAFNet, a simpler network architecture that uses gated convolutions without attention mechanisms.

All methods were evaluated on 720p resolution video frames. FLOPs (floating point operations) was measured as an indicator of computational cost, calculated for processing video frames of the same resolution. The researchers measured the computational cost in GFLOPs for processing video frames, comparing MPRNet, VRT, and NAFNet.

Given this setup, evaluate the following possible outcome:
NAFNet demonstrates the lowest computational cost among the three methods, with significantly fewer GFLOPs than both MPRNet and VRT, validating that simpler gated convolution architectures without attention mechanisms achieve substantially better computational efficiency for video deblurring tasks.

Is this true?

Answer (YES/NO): YES